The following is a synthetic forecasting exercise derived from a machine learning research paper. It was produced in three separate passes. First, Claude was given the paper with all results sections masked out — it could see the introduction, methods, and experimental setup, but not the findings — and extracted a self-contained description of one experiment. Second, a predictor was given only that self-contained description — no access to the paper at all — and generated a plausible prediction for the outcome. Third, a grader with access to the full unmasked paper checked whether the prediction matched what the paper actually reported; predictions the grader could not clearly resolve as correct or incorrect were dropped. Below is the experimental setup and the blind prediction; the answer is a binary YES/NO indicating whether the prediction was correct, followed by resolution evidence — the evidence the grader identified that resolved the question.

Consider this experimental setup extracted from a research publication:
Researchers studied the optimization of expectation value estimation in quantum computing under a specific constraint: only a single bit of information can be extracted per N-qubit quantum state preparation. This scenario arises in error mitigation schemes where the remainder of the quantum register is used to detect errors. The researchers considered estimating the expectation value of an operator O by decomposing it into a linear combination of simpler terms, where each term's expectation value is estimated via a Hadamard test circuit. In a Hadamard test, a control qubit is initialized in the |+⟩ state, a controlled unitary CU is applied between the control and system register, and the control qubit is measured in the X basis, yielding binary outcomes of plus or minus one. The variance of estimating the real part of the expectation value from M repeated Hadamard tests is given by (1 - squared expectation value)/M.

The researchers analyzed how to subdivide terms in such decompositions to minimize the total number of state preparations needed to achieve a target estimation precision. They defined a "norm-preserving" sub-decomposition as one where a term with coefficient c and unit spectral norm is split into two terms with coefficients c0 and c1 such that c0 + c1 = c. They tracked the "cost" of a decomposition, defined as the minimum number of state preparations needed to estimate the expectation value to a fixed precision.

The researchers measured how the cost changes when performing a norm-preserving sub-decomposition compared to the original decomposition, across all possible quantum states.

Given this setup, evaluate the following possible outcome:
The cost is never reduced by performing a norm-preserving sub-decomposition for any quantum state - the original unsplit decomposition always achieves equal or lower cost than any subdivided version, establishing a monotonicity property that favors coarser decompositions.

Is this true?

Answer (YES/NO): NO